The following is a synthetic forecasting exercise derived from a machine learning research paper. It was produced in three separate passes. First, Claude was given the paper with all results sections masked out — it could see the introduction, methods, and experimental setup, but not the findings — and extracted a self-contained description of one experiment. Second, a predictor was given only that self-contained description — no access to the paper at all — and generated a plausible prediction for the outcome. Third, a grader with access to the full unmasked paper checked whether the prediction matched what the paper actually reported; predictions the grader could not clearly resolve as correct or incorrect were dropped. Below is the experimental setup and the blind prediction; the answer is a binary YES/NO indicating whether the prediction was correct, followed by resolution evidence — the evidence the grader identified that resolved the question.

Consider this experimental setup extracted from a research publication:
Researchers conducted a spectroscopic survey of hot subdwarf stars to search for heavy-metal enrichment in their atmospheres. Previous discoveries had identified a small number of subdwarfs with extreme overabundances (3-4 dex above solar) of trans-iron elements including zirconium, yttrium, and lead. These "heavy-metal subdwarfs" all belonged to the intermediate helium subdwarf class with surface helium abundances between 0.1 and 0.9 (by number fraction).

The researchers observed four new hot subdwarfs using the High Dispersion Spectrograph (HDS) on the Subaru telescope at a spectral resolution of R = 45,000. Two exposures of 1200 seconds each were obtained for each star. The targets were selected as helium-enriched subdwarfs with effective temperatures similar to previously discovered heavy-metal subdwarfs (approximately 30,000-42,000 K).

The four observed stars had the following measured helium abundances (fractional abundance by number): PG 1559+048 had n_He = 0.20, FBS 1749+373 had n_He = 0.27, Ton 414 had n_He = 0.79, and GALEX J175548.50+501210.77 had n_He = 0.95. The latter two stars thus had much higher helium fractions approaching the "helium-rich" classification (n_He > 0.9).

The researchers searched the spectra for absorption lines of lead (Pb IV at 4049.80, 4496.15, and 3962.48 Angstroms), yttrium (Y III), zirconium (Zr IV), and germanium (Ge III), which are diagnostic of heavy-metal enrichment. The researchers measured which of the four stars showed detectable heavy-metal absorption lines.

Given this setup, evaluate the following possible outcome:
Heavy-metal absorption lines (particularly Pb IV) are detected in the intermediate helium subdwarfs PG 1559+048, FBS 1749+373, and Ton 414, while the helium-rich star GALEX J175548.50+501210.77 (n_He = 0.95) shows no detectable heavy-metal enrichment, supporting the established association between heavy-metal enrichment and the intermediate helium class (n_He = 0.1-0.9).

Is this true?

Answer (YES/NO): NO